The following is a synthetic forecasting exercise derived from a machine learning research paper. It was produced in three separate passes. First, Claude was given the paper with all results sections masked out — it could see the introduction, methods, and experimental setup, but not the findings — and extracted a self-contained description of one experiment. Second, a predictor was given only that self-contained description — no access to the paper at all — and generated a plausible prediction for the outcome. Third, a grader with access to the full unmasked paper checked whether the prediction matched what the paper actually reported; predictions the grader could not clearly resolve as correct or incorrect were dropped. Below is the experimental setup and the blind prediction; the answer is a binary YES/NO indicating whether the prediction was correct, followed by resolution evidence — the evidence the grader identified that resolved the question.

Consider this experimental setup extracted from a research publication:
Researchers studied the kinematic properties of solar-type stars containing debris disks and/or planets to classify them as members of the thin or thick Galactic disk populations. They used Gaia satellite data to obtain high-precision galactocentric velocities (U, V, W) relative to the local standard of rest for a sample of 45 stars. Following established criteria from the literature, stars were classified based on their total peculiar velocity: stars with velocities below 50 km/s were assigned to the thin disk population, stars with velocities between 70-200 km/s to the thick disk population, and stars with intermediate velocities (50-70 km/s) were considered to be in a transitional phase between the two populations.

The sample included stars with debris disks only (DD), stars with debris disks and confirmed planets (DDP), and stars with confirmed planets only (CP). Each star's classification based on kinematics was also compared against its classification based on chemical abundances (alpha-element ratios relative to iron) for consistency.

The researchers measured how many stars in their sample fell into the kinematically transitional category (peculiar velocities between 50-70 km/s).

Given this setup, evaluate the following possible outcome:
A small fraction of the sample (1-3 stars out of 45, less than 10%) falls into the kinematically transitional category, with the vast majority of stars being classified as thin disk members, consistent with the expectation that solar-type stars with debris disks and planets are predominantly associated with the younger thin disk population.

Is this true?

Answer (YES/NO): YES